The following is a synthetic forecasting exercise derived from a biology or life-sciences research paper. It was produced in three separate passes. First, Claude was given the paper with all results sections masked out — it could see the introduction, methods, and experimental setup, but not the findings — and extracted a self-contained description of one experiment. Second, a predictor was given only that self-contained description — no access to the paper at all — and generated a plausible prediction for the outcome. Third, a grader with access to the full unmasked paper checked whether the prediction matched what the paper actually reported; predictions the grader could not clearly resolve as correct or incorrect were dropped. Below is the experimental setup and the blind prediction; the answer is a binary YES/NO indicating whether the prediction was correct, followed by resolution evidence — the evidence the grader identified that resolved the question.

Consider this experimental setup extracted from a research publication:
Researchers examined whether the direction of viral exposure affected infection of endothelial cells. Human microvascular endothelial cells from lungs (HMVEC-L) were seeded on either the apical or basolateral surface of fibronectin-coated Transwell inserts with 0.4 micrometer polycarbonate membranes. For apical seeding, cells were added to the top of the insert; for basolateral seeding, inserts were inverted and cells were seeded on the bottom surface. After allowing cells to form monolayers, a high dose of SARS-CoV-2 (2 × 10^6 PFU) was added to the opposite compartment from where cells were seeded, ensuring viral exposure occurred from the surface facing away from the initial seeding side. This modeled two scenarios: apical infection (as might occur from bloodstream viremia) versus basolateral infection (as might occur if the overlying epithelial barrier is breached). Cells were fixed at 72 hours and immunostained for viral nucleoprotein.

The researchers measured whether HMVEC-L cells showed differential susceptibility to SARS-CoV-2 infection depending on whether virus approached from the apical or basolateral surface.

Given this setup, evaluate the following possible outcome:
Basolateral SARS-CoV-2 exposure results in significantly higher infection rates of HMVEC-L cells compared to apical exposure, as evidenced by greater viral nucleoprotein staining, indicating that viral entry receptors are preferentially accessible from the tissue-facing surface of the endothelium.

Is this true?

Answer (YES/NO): NO